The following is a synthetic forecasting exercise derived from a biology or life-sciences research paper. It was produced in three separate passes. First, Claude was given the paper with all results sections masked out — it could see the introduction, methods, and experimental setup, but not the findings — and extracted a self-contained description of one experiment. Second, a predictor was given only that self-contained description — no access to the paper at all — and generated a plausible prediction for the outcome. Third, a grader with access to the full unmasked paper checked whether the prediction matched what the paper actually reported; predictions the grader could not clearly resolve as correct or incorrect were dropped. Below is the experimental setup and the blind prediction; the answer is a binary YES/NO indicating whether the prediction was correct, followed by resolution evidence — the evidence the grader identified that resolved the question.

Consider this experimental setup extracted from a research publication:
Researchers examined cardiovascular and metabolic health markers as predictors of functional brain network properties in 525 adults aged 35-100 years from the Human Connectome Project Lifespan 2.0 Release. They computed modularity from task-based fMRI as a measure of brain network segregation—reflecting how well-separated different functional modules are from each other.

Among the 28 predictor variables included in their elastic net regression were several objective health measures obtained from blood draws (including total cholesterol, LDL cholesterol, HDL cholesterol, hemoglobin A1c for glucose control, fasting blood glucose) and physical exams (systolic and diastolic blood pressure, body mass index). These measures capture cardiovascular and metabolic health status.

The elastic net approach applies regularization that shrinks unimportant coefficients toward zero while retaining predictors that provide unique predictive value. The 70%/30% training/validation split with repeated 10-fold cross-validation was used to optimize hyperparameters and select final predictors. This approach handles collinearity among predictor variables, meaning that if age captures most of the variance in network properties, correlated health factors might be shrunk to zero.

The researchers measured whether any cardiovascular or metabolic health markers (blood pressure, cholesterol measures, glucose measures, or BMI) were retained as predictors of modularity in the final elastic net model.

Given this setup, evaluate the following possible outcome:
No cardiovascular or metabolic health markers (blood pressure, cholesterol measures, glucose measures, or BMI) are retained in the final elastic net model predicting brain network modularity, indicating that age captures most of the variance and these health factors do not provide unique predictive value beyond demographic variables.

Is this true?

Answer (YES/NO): NO